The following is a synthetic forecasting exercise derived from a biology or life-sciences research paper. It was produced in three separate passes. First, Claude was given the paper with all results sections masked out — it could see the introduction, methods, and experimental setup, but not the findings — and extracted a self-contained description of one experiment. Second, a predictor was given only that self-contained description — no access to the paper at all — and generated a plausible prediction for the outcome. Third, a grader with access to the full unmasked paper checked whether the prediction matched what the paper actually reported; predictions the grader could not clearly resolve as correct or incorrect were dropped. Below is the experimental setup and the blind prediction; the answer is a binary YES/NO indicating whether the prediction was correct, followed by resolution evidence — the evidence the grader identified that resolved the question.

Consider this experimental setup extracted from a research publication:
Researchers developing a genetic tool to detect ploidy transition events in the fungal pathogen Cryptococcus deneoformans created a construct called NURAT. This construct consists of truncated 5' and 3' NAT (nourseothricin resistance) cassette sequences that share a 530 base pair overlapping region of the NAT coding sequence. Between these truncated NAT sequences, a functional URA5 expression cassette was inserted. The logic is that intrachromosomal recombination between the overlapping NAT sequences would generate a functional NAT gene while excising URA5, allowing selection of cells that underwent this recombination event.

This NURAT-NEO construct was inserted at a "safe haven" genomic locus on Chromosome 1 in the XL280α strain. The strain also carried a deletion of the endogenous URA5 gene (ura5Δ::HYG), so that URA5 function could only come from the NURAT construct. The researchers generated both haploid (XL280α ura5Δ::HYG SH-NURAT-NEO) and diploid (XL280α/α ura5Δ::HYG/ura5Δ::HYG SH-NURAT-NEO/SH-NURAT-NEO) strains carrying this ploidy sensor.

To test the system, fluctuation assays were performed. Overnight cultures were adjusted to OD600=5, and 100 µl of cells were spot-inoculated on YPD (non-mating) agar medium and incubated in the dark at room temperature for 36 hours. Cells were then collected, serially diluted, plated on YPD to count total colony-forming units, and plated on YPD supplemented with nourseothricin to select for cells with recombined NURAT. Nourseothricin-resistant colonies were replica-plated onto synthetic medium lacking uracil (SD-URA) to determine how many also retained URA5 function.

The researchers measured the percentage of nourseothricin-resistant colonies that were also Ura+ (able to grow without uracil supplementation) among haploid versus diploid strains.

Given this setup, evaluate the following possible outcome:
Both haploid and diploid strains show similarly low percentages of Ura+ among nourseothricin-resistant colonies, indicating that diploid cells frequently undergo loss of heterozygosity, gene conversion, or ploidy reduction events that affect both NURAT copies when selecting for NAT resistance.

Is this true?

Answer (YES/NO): NO